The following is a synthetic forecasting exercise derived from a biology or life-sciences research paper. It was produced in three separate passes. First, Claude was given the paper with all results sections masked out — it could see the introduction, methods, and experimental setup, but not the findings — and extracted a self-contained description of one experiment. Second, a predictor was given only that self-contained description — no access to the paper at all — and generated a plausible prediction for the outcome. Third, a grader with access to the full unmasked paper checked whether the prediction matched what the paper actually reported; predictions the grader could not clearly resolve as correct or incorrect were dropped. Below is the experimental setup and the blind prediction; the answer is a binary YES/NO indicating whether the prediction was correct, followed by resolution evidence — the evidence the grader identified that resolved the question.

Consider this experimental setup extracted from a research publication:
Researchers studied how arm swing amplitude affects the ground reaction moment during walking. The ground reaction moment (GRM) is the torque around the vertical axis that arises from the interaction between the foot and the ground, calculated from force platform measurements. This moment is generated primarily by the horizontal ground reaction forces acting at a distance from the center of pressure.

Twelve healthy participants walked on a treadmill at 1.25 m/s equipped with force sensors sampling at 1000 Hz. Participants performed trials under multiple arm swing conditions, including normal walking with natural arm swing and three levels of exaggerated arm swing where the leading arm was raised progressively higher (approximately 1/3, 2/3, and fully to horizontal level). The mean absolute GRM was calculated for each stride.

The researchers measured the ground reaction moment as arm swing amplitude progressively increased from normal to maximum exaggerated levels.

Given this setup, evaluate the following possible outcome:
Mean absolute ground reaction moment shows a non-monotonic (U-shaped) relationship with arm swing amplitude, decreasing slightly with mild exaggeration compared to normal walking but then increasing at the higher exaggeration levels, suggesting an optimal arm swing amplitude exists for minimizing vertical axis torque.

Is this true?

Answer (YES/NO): NO